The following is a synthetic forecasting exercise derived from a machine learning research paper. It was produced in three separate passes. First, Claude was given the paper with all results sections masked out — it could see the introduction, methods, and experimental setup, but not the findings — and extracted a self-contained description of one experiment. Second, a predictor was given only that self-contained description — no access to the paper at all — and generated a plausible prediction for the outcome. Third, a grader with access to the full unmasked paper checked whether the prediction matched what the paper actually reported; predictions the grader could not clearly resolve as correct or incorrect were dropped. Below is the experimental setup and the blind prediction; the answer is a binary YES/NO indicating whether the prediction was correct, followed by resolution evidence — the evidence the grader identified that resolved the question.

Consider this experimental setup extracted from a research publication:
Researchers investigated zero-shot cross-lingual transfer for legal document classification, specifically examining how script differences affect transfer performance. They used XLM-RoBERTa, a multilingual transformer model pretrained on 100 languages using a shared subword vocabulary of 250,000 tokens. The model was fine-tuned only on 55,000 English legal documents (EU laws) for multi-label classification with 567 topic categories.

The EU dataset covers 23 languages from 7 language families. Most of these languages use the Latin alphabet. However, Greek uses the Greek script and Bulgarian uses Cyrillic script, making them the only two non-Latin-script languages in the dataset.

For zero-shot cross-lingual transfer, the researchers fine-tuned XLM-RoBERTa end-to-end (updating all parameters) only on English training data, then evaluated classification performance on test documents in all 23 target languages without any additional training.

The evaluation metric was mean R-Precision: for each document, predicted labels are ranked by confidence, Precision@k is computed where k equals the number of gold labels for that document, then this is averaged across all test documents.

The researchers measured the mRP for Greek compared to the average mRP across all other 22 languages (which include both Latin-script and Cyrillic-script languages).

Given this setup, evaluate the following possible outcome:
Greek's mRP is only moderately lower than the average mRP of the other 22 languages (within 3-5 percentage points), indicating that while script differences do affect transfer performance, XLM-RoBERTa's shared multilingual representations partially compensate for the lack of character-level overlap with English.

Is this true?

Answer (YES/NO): NO